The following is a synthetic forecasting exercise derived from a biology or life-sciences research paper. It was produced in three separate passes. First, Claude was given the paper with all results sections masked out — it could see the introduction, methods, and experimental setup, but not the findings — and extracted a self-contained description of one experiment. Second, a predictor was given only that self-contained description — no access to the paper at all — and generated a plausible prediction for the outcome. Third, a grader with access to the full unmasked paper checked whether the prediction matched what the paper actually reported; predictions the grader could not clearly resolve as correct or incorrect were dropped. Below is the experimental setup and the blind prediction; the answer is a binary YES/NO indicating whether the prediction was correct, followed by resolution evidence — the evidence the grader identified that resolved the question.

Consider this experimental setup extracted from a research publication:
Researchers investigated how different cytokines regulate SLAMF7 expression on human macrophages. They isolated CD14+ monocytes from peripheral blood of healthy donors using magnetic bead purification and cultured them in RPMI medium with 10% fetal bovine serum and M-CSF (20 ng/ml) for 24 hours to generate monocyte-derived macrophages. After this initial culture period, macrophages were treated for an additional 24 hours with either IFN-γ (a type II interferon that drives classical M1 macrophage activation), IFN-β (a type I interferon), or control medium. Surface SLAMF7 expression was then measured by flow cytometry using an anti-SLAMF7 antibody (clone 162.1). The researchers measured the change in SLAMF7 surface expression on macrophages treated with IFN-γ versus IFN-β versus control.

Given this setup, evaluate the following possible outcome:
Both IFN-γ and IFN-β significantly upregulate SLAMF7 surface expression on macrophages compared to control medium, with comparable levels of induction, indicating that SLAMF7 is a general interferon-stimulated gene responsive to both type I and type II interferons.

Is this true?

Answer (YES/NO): NO